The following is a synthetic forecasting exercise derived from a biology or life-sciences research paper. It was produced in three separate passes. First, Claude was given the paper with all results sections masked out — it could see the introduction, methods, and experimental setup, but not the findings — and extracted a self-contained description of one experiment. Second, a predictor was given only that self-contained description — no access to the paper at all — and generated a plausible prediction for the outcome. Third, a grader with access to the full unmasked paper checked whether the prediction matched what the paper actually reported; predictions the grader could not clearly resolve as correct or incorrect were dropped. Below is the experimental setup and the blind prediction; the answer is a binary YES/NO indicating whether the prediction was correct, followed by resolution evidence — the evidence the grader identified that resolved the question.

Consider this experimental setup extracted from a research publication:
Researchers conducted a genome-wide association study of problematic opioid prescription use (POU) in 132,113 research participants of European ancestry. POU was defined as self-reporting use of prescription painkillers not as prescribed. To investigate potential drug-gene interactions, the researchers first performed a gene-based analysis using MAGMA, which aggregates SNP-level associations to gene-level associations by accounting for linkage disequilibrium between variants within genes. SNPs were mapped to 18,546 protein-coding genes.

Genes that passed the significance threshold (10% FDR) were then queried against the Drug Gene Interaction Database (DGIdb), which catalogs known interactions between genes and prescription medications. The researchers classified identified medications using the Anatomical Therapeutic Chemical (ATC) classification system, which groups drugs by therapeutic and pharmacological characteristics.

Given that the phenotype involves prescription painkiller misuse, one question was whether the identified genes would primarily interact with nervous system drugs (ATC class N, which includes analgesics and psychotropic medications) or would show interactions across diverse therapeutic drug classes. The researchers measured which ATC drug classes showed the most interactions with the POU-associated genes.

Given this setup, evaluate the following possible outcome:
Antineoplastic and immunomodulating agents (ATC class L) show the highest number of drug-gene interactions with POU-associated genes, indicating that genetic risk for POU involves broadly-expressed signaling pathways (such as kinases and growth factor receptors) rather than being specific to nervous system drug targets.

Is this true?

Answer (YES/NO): NO